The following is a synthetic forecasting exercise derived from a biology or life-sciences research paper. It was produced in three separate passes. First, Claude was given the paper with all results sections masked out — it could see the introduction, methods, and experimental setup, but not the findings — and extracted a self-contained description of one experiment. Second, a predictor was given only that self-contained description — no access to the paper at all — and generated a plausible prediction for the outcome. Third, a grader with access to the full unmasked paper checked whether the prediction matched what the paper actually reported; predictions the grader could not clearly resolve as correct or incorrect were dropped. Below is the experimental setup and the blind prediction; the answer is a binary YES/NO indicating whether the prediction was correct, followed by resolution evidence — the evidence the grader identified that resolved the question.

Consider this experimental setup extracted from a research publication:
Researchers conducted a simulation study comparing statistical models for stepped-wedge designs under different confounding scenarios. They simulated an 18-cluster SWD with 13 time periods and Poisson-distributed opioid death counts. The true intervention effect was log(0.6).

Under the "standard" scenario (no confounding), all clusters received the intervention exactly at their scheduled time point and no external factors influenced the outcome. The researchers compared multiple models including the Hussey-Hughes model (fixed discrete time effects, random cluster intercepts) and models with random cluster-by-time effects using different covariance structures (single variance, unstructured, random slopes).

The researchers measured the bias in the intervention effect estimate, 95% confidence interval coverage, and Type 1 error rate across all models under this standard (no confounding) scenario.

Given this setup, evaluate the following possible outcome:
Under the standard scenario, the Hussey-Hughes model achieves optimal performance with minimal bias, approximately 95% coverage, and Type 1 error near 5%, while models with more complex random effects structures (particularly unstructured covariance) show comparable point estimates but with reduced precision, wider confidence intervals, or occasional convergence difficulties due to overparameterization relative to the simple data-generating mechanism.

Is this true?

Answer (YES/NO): NO